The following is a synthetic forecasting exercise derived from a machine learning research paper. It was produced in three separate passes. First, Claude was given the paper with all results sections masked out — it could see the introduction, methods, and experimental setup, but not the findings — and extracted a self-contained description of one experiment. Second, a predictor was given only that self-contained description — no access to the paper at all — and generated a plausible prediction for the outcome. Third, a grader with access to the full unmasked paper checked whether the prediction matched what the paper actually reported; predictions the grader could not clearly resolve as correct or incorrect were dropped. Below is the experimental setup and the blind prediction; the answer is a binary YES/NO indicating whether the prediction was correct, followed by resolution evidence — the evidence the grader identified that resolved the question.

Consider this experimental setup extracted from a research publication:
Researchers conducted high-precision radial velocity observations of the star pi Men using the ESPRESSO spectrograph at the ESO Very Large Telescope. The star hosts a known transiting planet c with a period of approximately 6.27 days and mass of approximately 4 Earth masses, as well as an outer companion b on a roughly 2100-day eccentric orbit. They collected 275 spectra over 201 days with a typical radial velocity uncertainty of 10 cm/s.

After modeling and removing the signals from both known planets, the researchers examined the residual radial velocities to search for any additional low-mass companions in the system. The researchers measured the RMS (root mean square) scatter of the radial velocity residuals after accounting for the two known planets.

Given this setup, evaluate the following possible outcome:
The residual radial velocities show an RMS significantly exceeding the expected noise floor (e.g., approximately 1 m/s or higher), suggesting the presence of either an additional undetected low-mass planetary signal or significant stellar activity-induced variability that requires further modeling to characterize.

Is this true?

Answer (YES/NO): YES